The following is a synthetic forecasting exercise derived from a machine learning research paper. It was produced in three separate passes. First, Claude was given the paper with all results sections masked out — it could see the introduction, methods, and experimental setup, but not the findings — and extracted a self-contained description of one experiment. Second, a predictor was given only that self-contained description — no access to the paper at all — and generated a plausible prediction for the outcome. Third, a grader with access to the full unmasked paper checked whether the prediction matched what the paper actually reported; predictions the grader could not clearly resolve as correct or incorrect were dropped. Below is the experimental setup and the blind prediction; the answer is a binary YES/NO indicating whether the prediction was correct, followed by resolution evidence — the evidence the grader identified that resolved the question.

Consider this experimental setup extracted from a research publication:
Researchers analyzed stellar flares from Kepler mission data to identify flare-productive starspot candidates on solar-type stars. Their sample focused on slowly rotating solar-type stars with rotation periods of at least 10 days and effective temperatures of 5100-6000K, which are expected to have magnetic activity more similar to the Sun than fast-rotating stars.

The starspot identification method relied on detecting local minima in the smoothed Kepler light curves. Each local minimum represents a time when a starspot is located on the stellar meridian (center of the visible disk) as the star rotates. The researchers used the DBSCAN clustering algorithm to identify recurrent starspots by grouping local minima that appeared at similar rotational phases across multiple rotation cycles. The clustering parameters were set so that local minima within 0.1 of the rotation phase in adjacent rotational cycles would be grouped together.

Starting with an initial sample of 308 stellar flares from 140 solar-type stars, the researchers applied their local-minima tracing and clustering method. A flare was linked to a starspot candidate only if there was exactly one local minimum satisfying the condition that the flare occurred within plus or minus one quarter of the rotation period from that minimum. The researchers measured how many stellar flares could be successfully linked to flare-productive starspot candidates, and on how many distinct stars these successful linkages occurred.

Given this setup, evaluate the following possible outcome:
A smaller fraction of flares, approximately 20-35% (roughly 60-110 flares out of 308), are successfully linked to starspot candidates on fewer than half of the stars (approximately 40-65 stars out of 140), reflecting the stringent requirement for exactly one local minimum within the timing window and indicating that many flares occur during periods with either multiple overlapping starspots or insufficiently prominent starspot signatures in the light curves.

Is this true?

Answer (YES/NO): NO